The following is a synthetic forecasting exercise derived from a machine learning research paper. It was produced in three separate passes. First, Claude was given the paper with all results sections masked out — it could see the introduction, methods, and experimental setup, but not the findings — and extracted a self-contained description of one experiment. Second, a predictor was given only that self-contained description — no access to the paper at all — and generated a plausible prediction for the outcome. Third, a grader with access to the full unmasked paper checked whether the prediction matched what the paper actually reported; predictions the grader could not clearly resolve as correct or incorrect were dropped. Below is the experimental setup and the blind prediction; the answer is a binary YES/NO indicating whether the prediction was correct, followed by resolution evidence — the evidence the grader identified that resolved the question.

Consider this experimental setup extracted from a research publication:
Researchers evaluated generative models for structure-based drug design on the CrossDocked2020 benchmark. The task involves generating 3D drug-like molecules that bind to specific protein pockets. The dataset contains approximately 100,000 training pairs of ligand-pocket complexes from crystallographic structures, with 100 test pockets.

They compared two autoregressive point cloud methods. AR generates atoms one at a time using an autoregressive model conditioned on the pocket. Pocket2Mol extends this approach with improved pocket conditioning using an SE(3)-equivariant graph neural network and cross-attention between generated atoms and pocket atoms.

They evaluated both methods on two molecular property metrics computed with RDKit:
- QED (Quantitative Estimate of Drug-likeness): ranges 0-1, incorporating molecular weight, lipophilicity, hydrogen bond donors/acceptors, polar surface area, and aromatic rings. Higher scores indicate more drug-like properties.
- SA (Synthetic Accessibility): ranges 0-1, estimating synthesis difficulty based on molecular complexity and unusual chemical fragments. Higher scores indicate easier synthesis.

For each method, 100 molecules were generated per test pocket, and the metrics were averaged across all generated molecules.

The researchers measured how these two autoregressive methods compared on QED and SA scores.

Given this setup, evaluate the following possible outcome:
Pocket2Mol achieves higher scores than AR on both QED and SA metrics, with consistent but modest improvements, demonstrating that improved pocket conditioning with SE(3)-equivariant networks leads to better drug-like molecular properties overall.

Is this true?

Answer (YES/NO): NO